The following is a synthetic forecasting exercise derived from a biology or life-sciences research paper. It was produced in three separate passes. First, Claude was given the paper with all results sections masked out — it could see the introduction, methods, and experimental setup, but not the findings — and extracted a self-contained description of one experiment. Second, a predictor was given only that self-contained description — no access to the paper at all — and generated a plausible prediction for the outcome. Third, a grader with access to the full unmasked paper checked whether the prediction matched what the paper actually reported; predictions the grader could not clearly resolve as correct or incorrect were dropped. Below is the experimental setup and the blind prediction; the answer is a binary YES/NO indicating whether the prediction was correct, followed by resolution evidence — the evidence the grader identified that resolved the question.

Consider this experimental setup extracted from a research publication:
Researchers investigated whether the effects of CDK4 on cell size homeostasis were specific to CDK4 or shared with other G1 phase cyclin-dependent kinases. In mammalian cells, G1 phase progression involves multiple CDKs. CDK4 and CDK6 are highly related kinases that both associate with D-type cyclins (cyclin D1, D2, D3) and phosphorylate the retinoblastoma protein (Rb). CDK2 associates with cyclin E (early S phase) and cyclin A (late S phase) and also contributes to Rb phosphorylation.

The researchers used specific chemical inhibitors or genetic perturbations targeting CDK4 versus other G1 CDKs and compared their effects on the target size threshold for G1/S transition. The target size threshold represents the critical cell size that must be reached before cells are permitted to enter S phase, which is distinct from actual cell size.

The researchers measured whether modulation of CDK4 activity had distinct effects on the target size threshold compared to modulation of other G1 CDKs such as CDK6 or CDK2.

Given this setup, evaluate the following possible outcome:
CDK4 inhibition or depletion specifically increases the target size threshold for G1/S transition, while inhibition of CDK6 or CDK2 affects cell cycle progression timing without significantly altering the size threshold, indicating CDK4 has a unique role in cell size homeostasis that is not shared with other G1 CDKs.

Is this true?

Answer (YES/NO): YES